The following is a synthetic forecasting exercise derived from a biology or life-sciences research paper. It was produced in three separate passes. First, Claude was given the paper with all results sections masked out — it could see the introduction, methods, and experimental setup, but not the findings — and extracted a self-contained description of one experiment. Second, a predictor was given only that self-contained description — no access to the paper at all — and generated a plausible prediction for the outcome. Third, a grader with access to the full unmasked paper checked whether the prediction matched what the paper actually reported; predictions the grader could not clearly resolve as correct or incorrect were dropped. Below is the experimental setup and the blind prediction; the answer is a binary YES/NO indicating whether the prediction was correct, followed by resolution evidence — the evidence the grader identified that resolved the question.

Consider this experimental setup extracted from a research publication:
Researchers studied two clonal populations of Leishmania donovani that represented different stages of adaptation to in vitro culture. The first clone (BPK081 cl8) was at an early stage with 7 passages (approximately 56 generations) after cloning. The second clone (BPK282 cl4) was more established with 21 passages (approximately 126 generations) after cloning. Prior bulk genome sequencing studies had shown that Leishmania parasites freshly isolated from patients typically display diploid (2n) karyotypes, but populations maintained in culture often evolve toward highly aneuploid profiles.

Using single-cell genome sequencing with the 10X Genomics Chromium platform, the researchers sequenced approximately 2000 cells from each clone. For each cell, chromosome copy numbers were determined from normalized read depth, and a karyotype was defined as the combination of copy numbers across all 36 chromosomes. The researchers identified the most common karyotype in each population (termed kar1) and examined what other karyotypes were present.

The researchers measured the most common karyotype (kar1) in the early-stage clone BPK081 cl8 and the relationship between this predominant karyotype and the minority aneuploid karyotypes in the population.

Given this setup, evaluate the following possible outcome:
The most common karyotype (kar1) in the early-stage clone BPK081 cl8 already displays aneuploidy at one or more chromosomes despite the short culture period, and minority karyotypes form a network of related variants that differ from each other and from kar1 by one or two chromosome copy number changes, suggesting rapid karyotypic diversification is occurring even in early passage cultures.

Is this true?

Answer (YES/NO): NO